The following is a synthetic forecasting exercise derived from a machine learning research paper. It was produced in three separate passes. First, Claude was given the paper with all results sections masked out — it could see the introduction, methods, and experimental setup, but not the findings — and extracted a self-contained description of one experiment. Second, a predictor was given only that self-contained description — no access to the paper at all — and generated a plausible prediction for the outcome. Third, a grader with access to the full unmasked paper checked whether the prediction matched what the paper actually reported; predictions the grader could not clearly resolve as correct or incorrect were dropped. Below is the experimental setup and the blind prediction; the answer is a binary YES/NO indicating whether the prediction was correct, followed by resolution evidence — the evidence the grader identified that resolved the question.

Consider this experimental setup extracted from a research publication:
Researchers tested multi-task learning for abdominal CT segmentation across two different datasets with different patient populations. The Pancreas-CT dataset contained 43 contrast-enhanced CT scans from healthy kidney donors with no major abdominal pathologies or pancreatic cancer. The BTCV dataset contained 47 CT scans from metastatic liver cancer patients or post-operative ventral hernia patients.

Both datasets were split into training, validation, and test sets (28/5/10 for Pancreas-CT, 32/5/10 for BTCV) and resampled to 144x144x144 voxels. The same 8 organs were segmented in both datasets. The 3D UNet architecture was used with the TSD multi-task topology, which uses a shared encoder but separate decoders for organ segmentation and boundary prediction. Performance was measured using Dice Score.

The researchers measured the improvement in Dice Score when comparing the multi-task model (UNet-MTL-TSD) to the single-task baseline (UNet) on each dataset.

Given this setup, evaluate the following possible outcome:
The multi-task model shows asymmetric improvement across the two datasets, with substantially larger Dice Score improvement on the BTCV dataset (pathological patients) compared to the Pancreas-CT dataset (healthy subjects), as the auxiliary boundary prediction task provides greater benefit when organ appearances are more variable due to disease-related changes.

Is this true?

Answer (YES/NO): NO